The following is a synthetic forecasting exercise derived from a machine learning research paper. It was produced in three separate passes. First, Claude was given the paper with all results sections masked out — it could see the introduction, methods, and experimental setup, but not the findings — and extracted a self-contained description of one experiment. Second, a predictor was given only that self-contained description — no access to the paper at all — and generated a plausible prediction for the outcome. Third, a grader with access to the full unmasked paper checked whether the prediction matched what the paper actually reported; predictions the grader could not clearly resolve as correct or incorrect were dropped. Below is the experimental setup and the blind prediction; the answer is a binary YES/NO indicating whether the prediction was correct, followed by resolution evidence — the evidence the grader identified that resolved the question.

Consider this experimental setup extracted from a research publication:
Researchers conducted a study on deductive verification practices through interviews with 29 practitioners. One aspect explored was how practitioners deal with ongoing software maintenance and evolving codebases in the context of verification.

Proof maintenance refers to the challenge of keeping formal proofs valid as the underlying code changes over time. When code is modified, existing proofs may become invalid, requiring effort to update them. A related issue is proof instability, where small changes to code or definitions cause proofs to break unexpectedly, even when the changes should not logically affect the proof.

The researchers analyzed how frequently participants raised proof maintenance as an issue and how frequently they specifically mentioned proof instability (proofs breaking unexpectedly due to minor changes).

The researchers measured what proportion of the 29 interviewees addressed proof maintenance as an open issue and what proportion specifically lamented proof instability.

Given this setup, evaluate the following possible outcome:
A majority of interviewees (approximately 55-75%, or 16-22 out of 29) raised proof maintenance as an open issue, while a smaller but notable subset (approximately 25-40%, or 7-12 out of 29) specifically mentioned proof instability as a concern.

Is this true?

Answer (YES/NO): NO